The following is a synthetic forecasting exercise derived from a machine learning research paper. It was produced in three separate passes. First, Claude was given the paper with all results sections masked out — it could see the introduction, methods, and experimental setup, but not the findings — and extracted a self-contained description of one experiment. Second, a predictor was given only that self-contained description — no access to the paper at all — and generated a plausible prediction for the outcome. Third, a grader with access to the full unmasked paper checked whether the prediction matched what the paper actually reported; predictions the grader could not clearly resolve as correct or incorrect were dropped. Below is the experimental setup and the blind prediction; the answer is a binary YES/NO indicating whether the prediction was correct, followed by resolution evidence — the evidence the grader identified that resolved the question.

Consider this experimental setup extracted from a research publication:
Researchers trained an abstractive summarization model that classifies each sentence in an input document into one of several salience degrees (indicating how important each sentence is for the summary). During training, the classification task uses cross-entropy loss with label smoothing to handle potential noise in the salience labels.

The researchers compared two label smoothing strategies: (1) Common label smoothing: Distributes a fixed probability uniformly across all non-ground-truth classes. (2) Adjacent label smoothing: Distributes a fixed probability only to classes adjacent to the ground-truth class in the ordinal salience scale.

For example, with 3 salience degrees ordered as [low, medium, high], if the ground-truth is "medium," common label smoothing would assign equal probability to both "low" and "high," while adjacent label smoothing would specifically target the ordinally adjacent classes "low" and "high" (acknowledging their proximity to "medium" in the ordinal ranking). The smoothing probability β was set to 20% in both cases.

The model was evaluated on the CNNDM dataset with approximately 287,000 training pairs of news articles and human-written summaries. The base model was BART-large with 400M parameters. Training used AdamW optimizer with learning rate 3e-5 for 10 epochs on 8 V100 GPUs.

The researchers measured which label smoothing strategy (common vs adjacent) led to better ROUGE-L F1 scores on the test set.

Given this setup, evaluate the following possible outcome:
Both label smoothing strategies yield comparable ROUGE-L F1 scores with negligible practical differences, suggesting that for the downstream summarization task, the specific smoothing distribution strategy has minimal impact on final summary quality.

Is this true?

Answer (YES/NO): NO